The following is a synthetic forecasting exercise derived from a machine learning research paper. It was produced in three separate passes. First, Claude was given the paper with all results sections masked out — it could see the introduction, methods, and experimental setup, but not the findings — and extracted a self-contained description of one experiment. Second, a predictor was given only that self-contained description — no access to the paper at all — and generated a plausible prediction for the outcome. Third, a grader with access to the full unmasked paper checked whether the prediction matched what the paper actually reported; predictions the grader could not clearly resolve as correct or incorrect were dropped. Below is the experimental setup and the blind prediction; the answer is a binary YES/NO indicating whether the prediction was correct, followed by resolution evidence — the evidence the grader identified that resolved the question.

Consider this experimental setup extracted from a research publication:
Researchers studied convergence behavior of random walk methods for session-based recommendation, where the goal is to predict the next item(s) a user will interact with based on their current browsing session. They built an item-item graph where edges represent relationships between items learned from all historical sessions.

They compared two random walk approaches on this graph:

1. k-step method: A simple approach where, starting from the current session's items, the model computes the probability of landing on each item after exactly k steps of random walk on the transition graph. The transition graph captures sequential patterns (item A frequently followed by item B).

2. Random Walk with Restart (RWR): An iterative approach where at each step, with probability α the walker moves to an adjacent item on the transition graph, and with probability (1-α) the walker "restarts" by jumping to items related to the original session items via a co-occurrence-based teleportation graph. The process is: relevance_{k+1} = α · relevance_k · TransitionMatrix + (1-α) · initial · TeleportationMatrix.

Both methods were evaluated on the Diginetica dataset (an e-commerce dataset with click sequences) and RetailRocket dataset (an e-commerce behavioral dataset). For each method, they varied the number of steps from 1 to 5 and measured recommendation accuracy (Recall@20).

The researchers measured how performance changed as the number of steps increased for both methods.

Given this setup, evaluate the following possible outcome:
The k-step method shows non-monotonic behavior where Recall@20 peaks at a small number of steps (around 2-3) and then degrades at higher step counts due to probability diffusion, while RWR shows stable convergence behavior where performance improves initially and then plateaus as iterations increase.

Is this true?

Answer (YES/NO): NO